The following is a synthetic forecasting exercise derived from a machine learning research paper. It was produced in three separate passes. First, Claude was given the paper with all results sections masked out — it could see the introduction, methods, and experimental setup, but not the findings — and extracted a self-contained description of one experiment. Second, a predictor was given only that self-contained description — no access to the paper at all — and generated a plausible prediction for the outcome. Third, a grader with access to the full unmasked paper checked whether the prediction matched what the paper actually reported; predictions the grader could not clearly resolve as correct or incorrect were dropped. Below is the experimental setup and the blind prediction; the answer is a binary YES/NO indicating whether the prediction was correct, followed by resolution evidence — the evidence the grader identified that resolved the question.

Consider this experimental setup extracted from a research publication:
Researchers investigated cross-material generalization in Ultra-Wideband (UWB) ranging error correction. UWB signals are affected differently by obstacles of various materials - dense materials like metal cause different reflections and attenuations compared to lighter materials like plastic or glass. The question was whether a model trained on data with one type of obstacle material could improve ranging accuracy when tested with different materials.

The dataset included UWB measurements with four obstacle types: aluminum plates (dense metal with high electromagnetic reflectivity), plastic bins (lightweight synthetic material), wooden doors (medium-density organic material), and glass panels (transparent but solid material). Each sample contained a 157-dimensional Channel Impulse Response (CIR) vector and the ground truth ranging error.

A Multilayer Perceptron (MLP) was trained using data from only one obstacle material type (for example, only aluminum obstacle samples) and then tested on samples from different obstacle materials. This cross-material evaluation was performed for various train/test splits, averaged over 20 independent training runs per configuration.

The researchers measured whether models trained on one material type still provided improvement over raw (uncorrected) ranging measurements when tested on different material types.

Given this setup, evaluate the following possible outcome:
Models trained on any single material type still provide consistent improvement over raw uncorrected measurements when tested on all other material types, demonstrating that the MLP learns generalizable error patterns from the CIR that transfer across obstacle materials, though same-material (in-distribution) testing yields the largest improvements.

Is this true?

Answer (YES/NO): NO